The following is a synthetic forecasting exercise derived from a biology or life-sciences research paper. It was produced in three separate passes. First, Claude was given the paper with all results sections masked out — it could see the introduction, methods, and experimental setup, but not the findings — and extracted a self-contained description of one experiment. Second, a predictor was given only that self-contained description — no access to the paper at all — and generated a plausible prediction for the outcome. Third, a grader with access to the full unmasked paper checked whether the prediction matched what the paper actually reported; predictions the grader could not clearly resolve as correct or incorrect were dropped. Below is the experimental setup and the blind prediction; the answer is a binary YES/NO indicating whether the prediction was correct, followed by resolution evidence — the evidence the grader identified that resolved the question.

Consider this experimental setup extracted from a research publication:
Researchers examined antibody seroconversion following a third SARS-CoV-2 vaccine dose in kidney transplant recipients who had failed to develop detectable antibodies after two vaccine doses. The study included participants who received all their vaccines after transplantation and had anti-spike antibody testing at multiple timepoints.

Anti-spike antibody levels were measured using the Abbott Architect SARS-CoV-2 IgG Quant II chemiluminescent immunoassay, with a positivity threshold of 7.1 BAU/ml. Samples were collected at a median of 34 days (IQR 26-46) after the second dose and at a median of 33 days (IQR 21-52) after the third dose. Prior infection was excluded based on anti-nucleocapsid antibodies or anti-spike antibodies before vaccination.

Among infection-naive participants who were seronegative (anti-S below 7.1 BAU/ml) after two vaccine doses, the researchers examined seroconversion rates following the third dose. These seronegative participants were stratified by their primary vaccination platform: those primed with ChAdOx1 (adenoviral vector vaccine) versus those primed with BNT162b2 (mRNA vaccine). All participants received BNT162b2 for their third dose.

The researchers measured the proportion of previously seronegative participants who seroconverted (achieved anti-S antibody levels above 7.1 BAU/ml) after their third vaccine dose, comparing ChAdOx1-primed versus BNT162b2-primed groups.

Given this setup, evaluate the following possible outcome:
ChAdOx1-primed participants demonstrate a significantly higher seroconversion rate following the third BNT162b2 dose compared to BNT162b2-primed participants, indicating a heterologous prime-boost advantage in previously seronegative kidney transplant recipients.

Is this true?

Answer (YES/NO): NO